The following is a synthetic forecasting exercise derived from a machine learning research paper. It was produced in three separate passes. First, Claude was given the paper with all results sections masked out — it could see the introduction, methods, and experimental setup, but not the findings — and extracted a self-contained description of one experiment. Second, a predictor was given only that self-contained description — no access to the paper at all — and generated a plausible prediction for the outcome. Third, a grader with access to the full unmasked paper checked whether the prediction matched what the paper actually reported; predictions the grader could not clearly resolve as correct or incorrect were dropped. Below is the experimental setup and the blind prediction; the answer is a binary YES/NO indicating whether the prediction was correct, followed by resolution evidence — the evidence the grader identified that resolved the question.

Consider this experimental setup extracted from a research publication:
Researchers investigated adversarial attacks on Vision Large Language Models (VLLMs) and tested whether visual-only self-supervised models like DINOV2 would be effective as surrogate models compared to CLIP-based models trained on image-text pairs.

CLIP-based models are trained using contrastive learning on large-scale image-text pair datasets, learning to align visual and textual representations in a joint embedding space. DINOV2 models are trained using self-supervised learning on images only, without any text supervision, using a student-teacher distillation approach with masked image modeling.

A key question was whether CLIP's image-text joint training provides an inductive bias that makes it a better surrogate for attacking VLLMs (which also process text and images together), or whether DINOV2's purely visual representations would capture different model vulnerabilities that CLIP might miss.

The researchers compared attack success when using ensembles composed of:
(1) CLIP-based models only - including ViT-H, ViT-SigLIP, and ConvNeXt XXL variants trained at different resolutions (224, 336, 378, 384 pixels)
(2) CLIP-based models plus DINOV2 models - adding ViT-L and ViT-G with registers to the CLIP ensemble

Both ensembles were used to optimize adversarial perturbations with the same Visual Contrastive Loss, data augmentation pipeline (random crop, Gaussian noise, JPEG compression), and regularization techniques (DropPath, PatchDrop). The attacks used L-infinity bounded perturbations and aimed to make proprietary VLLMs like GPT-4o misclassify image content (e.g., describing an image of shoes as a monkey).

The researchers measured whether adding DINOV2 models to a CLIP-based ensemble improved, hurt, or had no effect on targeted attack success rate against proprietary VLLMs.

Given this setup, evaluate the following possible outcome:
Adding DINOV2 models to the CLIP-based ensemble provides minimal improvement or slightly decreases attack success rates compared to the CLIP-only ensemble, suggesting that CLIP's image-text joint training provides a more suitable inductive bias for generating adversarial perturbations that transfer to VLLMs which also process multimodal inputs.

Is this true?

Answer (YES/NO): YES